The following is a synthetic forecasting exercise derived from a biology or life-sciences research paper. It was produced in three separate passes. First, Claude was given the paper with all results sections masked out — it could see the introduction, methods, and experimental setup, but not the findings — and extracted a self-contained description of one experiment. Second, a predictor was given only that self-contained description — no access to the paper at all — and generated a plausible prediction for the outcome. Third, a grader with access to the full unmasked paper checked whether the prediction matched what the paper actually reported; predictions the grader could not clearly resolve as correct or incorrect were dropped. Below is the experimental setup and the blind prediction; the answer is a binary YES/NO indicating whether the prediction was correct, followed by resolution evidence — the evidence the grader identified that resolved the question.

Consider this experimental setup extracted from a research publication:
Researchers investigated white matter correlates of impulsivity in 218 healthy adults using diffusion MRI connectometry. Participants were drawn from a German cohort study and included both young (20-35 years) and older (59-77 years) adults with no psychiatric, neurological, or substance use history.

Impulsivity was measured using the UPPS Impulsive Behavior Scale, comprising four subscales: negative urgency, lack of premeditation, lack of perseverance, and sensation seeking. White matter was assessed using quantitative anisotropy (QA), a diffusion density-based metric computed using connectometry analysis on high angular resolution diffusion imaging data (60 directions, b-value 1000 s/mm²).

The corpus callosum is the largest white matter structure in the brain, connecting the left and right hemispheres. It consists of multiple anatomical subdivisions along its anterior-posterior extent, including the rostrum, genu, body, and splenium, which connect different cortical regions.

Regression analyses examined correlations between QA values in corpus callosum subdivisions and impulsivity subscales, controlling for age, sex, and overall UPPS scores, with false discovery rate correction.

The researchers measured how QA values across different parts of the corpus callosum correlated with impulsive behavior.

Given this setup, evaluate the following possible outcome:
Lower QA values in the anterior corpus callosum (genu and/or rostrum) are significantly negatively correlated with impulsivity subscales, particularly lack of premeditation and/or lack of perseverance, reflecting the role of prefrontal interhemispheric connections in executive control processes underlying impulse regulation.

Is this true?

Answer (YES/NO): NO